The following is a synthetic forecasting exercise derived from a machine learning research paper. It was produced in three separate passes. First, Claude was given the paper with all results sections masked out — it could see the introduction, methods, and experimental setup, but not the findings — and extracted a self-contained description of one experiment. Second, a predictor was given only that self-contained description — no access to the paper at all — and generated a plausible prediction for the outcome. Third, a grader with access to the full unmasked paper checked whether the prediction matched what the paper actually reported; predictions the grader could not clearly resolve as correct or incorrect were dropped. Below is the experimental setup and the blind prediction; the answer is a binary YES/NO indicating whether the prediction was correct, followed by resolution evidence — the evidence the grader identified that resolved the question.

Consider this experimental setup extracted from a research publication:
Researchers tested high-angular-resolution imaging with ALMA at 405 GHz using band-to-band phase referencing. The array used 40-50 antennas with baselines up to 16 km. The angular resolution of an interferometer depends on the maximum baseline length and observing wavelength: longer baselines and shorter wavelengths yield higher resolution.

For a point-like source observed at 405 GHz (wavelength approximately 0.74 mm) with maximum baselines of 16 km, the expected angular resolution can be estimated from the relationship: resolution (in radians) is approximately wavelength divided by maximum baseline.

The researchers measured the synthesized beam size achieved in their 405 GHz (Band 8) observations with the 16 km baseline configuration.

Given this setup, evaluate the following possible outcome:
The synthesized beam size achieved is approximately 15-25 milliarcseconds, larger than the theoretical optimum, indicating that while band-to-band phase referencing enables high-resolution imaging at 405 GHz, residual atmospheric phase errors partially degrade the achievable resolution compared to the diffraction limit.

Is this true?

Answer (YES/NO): NO